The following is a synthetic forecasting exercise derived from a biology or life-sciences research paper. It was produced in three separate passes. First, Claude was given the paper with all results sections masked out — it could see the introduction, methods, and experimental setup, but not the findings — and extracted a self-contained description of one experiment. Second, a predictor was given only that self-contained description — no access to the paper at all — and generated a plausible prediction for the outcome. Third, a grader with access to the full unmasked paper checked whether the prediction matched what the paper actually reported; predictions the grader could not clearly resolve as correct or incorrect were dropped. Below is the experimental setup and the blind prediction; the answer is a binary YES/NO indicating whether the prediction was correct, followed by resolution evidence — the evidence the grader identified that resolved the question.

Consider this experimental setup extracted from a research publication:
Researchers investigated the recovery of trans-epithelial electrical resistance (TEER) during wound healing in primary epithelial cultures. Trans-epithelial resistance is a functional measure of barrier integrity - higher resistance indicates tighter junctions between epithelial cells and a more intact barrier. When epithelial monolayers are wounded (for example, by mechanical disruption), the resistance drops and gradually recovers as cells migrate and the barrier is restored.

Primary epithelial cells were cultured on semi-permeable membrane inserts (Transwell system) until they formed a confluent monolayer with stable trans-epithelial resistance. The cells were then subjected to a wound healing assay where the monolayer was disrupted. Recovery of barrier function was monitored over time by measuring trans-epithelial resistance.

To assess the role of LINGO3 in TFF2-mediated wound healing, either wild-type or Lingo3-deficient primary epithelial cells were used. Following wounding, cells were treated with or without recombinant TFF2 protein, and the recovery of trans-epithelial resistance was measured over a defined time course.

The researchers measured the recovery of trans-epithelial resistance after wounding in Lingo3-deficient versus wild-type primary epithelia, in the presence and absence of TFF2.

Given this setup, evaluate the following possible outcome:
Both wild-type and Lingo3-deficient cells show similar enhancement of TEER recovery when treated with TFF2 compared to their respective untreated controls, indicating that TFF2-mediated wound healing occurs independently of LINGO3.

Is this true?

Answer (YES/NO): NO